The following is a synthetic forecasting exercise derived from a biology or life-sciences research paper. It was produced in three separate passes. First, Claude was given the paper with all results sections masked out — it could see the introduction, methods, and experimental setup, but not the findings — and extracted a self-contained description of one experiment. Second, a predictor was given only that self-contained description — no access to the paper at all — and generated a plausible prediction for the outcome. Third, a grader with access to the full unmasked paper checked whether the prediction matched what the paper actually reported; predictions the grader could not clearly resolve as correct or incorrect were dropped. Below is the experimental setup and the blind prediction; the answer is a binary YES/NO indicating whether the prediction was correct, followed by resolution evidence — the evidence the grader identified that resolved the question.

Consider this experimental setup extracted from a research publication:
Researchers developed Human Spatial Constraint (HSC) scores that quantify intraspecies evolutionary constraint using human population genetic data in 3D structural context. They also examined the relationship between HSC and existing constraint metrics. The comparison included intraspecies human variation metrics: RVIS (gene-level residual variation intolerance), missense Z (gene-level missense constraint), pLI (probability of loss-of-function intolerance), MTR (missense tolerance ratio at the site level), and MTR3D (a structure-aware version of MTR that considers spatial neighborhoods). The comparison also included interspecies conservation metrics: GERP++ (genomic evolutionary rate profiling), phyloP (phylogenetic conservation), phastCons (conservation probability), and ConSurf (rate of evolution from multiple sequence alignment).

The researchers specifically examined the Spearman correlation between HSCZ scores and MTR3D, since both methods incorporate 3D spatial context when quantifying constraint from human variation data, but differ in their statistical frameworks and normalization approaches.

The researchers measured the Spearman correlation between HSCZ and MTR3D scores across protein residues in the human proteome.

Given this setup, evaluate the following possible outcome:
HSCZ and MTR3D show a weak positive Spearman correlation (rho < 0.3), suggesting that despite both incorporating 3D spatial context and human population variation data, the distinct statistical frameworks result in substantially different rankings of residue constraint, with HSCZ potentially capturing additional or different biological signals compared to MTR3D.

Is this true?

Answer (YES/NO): NO